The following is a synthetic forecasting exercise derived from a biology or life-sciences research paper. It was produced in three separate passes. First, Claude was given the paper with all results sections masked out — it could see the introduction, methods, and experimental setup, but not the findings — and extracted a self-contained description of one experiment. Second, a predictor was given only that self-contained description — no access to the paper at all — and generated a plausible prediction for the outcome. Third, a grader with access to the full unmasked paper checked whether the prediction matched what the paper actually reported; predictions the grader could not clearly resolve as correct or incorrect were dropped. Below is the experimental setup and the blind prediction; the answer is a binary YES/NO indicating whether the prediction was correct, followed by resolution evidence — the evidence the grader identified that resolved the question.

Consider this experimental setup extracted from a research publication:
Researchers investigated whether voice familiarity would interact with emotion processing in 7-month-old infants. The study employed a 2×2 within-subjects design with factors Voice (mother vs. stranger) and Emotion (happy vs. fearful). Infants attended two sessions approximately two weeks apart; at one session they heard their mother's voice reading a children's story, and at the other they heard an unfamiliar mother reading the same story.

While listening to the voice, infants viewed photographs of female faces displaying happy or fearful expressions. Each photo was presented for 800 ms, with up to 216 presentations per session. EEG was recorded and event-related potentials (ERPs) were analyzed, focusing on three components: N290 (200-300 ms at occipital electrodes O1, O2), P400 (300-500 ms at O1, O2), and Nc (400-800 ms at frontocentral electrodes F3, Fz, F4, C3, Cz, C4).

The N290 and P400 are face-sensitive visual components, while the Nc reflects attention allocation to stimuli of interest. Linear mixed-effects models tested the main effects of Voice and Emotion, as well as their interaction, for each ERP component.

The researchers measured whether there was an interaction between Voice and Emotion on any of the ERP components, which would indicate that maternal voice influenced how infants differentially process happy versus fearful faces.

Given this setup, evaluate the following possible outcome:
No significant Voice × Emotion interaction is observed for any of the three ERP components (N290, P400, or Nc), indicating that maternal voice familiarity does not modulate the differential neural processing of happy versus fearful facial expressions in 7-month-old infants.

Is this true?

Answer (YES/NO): YES